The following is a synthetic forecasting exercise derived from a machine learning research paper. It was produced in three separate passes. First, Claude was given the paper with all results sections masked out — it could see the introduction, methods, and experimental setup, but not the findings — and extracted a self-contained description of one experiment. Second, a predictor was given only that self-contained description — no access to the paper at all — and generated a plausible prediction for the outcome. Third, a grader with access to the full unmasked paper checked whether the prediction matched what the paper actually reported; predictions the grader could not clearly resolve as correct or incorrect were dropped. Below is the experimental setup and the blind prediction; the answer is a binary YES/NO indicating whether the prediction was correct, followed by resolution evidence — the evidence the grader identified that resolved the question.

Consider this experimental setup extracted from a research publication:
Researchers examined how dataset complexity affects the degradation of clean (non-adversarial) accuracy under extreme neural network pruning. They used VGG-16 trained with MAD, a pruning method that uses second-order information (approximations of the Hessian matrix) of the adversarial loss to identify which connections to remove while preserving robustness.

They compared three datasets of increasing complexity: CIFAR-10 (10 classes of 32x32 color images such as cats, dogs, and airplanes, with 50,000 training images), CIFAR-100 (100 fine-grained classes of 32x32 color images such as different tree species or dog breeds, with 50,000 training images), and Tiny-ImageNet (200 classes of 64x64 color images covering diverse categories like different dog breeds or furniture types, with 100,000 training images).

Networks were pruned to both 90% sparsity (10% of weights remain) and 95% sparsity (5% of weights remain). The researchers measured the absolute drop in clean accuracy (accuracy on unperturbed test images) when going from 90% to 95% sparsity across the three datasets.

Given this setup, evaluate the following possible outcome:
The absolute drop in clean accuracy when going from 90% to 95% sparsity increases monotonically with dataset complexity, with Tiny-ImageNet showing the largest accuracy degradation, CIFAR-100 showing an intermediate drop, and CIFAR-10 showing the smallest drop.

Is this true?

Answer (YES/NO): NO